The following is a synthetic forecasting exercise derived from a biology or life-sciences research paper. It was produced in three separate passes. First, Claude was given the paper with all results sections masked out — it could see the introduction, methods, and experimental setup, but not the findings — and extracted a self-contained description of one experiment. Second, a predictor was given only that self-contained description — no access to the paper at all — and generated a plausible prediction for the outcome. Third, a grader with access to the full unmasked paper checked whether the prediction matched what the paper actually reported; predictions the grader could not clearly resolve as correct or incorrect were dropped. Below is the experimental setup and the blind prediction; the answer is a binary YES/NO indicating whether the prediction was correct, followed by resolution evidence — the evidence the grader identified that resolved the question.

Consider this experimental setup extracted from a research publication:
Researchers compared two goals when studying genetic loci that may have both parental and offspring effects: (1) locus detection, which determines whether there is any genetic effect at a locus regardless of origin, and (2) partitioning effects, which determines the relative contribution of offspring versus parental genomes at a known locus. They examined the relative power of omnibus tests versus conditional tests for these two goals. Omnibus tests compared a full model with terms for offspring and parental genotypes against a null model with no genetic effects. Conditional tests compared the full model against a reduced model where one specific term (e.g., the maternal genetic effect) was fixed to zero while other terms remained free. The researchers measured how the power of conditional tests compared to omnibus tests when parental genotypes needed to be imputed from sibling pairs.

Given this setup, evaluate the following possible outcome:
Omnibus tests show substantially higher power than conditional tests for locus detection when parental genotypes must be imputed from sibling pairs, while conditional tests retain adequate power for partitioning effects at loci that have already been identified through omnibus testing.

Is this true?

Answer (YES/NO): NO